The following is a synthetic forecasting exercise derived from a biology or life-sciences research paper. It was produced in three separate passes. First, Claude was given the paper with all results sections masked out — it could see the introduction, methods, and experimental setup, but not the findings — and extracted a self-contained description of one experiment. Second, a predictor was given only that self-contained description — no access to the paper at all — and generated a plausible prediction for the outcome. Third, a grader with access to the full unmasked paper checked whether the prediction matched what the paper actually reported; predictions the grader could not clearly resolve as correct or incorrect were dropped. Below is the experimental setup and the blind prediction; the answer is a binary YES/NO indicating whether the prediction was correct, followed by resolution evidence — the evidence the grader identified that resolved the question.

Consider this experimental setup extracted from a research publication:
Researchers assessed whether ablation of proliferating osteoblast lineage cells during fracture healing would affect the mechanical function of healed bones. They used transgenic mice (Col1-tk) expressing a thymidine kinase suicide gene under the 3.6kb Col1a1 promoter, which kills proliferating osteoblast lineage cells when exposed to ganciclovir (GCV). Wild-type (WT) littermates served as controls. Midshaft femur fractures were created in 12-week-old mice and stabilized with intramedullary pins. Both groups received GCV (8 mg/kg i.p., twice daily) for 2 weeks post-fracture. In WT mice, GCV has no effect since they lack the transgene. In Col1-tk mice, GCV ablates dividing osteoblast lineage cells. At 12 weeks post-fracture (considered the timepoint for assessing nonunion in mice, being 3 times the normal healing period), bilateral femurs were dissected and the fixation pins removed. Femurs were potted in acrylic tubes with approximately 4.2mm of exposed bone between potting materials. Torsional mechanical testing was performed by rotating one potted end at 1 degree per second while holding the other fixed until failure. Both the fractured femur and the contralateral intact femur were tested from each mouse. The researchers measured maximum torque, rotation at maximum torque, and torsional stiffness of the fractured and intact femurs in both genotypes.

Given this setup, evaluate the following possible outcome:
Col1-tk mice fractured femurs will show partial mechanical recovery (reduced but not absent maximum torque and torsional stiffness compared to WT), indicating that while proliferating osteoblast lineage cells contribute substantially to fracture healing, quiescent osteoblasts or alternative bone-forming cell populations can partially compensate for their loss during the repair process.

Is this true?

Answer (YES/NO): NO